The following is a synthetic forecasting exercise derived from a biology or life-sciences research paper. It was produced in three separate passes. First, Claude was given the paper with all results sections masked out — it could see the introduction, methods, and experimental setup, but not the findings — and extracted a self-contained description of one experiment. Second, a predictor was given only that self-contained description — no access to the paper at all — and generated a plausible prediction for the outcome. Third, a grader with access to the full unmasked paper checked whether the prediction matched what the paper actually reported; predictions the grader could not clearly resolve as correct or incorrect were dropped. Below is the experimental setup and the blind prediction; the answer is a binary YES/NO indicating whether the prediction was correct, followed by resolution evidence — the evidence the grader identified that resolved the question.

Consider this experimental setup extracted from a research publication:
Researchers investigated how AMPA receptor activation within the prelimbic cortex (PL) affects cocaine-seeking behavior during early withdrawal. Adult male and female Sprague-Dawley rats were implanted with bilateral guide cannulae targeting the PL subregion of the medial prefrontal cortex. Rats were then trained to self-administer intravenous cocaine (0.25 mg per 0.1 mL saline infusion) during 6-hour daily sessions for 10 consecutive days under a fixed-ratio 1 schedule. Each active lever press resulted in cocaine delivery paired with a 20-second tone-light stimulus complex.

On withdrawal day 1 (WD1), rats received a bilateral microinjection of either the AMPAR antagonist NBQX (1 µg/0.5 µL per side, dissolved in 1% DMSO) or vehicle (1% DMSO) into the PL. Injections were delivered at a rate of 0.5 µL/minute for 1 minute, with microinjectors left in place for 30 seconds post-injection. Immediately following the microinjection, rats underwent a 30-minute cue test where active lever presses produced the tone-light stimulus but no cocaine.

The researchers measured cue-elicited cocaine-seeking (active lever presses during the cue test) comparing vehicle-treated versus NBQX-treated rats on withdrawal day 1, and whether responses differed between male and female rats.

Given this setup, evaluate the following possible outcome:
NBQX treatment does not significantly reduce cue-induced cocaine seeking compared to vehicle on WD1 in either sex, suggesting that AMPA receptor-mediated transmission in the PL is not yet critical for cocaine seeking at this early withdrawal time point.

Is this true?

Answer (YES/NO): NO